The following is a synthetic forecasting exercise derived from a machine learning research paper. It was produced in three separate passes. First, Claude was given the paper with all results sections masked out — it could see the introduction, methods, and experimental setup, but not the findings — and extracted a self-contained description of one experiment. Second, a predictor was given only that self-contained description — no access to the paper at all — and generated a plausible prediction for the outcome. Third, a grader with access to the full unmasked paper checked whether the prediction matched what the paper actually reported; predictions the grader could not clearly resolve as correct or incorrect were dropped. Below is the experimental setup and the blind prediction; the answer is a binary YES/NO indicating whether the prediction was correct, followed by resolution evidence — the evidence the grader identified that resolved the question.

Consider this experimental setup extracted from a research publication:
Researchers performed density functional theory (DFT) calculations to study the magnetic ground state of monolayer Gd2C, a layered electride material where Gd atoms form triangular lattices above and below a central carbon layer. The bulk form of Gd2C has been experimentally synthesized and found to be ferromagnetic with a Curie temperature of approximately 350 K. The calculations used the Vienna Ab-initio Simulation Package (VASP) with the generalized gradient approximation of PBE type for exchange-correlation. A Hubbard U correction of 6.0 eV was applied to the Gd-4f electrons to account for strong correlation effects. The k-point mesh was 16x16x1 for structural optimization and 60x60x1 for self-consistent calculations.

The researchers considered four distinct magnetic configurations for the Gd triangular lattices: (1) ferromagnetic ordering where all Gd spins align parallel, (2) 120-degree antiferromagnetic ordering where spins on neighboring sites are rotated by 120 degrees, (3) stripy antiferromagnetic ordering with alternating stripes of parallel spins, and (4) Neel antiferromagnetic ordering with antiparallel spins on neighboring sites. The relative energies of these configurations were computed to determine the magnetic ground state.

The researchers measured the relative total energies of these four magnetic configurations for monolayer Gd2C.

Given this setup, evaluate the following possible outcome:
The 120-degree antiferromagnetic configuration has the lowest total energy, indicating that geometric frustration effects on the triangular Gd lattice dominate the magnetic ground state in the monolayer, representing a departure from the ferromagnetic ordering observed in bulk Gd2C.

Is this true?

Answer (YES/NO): NO